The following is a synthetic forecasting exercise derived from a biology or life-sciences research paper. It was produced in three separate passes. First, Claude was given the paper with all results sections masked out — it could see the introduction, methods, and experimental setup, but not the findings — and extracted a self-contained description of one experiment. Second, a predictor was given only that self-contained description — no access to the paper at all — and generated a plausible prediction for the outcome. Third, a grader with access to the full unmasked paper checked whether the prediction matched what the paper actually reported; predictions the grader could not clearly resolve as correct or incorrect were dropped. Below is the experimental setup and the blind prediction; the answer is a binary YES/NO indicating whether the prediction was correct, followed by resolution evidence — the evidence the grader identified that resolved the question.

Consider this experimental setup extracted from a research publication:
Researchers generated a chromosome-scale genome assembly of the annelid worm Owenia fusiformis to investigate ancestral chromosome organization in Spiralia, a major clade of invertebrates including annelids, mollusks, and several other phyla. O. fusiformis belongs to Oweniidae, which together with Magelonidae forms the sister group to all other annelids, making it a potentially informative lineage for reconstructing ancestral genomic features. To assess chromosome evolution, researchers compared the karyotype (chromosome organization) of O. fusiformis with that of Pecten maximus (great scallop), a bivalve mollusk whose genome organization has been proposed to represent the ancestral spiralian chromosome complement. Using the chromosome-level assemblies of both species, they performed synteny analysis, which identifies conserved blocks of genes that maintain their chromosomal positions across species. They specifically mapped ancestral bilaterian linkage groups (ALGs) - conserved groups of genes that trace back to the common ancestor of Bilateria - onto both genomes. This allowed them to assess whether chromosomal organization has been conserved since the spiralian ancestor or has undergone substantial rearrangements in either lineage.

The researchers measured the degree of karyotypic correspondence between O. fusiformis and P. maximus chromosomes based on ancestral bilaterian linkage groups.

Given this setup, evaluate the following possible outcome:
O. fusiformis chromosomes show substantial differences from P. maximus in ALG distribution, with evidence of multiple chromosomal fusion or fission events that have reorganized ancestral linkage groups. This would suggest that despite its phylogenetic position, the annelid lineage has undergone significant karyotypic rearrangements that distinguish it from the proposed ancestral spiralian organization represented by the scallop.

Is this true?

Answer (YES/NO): NO